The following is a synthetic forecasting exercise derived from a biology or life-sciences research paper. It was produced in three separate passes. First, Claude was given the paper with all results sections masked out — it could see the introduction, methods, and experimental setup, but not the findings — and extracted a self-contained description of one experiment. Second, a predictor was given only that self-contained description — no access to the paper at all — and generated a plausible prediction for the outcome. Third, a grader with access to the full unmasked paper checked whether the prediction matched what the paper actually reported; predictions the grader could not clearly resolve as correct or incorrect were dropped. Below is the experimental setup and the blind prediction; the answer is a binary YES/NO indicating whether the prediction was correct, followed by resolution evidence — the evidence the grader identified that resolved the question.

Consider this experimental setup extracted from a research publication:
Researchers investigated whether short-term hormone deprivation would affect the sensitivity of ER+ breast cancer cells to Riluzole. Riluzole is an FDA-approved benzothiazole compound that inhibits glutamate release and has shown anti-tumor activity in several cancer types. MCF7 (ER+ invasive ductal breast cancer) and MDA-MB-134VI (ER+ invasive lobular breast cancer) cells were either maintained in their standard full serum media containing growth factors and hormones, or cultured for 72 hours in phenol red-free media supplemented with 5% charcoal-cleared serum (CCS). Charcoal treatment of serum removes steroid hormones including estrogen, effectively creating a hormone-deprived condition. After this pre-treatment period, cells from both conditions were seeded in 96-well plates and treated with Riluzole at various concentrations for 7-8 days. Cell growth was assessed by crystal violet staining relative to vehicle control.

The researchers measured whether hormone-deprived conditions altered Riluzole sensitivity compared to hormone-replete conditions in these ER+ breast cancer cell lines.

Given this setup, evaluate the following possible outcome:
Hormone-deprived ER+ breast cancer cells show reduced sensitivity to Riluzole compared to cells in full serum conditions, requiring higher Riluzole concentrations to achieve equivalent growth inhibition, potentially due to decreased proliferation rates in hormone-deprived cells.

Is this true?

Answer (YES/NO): NO